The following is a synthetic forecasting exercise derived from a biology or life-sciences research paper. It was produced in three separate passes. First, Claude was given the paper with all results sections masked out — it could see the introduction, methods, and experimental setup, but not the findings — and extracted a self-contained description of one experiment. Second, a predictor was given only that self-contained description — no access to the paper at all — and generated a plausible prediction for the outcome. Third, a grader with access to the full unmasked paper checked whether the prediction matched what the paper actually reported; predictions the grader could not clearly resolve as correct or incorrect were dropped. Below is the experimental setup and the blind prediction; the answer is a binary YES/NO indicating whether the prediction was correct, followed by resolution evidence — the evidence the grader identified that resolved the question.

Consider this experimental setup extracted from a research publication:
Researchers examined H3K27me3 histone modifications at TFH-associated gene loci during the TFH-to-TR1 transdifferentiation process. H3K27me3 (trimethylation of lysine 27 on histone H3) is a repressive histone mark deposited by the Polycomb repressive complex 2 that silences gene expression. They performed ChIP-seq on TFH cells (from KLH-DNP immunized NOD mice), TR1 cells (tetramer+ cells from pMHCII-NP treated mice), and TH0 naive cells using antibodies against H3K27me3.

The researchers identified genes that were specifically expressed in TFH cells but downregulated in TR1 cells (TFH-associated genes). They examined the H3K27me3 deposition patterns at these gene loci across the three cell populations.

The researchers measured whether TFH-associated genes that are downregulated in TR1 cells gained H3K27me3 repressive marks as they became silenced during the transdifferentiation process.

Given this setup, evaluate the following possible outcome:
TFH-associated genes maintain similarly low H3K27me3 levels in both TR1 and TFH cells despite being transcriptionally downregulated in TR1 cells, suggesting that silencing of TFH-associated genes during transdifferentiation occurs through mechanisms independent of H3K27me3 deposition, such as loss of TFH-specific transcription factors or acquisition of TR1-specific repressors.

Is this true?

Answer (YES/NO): YES